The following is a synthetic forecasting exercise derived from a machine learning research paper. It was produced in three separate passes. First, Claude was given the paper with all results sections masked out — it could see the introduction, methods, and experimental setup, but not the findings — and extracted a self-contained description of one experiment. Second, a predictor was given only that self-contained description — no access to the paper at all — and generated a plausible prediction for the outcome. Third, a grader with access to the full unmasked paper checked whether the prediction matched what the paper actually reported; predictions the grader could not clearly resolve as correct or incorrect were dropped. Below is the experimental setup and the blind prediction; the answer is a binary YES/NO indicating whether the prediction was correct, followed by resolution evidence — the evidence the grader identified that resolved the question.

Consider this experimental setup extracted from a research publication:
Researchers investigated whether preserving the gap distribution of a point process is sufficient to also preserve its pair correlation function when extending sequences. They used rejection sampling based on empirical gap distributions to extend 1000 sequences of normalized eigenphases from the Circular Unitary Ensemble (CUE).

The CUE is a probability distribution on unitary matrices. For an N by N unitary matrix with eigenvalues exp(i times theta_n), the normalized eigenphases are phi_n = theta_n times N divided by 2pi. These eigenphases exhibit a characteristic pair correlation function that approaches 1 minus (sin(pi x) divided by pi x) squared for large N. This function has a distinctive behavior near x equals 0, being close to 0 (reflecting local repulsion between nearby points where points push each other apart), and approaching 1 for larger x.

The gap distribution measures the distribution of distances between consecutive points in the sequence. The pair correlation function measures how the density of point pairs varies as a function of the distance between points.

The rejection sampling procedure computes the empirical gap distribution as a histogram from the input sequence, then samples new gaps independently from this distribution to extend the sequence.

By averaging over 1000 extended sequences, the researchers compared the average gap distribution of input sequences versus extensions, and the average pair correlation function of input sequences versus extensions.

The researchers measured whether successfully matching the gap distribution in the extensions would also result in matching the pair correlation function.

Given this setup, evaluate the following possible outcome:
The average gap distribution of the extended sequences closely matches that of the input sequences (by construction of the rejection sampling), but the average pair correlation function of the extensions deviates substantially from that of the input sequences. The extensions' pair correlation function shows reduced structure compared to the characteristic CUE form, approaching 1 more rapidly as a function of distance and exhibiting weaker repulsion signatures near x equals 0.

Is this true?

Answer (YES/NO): NO